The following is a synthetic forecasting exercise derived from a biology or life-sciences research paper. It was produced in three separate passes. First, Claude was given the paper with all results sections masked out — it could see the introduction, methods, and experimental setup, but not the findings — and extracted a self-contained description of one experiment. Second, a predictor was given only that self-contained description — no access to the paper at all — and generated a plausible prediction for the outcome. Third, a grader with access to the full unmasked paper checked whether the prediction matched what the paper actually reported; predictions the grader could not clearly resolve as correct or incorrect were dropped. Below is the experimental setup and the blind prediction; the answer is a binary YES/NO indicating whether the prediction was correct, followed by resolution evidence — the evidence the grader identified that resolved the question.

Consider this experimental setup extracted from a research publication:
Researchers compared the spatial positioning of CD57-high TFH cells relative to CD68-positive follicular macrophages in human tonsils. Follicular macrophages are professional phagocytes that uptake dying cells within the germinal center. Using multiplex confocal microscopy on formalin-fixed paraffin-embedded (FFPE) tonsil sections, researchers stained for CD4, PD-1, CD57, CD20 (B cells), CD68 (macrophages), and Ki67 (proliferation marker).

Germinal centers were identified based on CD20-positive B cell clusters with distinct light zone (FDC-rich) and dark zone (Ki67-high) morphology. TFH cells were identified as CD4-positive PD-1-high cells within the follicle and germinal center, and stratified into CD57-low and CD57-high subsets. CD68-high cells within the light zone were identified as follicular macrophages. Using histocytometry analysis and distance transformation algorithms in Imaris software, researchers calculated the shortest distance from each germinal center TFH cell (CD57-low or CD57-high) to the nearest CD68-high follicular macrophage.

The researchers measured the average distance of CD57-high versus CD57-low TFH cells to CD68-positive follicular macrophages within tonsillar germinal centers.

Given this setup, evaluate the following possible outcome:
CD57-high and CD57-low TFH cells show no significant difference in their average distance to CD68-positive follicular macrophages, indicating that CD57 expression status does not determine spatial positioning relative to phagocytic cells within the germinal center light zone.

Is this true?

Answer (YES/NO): NO